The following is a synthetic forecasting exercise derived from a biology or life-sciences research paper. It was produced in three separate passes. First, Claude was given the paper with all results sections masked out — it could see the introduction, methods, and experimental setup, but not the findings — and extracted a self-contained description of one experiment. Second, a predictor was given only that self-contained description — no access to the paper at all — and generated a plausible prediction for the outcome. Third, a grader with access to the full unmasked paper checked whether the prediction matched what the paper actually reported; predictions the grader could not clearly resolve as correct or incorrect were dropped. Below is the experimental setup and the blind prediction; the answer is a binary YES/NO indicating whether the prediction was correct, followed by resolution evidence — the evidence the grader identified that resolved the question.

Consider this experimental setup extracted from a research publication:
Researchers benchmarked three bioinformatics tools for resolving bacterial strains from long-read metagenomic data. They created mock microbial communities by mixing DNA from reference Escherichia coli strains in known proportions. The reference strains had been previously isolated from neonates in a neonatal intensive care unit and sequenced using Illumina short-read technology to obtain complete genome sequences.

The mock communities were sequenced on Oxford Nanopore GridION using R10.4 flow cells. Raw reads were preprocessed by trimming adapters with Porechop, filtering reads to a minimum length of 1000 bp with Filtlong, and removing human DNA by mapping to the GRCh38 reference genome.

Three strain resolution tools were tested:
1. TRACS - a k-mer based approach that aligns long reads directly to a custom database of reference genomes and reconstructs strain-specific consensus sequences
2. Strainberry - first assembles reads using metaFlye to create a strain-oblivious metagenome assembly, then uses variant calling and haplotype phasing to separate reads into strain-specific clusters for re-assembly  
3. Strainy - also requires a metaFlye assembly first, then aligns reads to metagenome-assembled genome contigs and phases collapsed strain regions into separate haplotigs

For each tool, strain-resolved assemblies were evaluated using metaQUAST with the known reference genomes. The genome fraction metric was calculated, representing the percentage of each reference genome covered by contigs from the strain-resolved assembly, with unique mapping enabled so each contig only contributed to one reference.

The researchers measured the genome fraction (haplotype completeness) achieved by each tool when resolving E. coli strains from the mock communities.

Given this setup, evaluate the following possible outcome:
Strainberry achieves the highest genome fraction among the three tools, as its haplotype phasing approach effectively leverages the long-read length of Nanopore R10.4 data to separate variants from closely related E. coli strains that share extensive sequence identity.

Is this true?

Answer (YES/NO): NO